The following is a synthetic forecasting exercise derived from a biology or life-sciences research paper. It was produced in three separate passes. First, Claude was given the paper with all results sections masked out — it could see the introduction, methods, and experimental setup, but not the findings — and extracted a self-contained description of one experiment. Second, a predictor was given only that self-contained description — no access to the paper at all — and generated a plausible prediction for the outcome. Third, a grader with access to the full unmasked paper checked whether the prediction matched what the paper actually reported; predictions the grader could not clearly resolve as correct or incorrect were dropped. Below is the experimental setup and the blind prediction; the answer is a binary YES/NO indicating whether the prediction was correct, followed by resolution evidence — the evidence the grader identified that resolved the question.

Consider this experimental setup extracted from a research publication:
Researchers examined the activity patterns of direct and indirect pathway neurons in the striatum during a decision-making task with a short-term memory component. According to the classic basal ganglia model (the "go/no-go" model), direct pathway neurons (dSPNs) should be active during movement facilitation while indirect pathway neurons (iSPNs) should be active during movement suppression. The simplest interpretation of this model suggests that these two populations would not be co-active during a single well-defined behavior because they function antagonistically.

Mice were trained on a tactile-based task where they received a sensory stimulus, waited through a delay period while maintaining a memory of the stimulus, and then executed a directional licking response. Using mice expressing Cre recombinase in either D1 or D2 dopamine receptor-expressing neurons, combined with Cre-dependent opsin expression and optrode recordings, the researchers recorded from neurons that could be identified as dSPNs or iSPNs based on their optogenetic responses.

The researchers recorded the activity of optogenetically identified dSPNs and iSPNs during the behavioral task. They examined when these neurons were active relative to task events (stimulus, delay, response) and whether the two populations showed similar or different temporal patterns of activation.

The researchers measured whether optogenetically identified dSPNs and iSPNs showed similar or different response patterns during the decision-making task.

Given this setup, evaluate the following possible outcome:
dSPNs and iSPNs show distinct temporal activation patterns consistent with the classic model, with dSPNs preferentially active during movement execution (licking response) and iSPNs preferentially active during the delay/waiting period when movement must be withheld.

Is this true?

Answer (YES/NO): NO